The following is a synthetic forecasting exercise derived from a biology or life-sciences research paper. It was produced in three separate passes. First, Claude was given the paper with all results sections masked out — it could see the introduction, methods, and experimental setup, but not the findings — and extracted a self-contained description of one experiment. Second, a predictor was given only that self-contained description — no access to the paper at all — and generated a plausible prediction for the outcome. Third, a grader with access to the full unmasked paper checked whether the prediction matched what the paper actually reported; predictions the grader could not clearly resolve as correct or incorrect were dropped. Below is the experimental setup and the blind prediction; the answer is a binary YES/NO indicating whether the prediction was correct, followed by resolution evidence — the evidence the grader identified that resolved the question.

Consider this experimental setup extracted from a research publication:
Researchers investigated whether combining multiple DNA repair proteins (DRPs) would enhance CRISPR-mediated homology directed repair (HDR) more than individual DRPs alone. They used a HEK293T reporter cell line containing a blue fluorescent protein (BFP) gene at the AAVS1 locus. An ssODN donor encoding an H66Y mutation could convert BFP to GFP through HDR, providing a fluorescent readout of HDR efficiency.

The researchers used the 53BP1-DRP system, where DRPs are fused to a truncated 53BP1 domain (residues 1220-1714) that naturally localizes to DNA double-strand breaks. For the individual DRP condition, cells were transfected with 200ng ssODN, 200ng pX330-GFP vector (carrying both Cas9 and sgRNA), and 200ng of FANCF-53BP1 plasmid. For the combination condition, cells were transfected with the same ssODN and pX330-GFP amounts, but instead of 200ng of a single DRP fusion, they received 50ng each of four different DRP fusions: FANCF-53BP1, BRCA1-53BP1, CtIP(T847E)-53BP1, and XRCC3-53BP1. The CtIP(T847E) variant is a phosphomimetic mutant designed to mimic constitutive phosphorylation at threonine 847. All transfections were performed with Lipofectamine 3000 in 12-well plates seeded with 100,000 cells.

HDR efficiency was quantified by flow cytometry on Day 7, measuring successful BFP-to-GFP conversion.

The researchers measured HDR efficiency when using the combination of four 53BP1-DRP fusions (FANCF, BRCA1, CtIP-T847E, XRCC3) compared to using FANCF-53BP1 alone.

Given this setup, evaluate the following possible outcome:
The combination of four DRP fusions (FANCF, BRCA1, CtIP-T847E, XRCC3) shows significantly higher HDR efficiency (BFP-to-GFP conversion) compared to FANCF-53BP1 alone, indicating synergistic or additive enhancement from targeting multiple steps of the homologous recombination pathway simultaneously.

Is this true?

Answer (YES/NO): NO